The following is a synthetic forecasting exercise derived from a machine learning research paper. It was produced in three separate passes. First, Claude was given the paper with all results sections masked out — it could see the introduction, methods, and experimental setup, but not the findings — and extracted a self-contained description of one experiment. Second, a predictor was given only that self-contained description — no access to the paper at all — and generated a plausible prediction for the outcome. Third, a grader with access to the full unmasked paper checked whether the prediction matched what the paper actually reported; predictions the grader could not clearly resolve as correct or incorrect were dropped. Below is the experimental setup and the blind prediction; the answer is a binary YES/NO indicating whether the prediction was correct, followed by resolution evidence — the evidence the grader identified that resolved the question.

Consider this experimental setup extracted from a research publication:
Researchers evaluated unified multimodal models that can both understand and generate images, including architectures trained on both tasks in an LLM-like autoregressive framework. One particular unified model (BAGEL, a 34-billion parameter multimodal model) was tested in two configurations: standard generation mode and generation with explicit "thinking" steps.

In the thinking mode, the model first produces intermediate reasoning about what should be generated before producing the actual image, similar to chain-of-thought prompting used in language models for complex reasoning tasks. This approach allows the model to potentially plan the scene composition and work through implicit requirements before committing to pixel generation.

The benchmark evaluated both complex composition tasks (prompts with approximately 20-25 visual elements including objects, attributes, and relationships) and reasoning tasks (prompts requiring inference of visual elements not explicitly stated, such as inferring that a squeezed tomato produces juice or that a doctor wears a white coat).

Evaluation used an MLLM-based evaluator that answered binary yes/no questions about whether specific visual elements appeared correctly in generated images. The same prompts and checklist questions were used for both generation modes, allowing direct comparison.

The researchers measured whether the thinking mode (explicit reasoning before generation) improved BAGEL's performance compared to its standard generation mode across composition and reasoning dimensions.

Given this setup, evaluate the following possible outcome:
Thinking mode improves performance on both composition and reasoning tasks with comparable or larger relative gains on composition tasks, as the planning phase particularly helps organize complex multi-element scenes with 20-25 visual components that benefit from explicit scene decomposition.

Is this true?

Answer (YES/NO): NO